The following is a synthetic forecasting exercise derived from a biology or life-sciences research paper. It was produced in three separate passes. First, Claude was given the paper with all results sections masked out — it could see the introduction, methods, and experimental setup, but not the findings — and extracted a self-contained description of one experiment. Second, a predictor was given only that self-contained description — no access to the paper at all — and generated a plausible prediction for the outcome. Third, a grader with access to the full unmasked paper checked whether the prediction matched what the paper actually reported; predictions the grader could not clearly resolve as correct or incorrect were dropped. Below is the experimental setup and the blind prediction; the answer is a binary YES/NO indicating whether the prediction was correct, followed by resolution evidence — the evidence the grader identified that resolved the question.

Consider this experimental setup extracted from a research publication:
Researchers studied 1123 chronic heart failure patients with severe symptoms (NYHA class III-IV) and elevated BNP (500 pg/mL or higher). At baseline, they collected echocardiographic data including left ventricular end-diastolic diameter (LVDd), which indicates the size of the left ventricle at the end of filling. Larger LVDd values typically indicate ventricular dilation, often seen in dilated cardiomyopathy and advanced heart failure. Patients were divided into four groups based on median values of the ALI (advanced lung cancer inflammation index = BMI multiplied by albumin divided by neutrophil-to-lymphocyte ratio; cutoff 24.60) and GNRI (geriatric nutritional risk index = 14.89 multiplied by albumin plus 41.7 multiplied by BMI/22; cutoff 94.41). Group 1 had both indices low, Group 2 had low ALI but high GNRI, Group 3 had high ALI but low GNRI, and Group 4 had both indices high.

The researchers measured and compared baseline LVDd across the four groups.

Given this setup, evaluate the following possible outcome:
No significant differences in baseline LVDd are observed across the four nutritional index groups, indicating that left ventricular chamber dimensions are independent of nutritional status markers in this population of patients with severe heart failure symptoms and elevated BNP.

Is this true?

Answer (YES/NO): NO